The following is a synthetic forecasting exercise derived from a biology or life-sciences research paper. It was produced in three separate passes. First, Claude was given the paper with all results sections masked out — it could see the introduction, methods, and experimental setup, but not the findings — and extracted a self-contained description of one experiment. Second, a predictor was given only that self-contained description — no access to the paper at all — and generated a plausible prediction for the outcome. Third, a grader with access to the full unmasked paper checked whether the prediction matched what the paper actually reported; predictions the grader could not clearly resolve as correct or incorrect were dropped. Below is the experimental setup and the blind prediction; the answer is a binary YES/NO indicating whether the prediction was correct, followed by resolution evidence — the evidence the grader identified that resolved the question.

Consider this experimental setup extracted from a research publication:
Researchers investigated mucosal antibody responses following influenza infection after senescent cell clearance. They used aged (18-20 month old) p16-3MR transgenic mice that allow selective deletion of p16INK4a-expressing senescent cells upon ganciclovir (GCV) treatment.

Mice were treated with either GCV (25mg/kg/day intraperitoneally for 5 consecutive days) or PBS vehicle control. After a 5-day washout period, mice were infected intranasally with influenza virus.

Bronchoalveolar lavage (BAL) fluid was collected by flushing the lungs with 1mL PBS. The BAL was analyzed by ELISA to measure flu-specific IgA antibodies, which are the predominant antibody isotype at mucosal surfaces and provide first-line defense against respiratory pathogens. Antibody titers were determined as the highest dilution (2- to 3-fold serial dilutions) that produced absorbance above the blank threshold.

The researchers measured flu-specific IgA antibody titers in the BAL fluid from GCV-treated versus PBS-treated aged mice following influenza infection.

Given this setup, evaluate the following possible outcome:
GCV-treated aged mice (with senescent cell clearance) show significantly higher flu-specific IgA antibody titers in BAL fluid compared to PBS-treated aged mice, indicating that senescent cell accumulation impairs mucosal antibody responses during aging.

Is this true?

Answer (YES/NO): NO